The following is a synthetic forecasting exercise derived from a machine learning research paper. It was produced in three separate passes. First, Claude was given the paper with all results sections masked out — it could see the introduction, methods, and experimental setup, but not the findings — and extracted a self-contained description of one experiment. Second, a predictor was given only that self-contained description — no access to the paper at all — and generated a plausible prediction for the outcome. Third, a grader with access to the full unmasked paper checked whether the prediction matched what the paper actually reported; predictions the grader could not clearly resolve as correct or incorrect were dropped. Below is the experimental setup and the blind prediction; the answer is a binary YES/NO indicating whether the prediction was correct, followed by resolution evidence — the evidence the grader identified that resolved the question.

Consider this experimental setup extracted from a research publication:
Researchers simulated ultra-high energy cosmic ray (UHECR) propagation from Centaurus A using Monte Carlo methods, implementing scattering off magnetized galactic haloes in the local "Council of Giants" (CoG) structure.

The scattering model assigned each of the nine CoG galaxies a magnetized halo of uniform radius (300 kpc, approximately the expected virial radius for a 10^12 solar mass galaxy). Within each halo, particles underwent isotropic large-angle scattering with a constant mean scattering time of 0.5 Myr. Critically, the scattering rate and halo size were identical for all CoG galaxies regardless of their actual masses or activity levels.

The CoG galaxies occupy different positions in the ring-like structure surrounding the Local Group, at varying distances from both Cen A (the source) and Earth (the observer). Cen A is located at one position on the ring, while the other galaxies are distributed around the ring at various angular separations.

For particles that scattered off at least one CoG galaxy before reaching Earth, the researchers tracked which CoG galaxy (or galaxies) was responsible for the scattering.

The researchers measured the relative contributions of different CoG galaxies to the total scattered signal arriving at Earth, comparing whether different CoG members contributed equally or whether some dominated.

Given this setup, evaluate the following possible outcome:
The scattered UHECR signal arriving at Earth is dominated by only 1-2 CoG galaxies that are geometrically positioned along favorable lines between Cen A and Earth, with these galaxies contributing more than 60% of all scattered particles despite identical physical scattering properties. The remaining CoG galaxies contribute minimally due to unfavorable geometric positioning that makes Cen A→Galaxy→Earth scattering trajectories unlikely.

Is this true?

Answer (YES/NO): NO